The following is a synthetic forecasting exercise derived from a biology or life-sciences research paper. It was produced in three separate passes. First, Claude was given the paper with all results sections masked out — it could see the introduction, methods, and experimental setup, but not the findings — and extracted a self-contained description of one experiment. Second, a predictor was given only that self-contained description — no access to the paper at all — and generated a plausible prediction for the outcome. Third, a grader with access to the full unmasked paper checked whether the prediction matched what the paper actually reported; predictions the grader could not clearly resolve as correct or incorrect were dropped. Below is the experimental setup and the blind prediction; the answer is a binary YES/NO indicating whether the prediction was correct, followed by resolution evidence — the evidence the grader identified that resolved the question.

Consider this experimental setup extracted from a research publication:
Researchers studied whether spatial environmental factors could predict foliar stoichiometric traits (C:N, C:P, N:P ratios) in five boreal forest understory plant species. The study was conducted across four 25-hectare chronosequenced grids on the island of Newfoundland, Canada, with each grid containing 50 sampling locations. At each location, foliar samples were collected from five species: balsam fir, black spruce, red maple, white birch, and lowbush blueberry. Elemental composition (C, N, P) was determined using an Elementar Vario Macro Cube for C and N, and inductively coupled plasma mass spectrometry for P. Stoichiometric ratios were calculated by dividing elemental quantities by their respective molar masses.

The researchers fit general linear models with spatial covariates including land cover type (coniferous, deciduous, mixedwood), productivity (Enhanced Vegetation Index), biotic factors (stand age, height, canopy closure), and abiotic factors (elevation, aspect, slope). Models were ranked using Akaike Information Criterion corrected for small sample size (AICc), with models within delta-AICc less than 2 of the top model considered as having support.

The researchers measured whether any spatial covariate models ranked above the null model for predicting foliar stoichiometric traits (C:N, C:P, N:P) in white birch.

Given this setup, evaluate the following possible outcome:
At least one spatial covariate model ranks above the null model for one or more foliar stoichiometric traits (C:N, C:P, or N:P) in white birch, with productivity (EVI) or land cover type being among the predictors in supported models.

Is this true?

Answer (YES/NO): NO